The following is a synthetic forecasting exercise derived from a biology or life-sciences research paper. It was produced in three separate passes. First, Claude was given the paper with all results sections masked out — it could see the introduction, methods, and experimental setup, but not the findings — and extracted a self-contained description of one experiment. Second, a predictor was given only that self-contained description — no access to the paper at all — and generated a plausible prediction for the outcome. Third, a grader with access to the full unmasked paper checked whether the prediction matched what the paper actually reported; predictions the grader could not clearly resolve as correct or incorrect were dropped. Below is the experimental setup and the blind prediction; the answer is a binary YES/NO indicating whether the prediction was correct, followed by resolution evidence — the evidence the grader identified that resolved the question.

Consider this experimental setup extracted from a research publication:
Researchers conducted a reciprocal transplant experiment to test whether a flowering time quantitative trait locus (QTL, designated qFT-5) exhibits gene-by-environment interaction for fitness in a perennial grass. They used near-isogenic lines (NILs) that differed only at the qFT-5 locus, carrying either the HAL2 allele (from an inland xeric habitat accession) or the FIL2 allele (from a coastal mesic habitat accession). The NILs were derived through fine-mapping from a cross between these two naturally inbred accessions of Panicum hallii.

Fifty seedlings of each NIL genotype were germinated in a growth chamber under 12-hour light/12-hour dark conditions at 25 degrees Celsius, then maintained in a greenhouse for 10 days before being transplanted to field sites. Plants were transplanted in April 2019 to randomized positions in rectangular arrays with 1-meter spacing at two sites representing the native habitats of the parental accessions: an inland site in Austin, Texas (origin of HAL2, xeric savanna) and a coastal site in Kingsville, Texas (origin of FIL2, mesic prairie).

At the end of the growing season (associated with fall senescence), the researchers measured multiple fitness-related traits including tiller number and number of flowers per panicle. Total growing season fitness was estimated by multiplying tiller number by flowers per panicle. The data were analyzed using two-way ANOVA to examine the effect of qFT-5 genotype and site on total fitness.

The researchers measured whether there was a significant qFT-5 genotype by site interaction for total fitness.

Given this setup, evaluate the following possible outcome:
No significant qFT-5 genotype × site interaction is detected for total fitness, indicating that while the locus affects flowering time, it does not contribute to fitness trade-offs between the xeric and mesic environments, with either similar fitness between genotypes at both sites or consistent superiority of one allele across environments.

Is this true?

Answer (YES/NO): NO